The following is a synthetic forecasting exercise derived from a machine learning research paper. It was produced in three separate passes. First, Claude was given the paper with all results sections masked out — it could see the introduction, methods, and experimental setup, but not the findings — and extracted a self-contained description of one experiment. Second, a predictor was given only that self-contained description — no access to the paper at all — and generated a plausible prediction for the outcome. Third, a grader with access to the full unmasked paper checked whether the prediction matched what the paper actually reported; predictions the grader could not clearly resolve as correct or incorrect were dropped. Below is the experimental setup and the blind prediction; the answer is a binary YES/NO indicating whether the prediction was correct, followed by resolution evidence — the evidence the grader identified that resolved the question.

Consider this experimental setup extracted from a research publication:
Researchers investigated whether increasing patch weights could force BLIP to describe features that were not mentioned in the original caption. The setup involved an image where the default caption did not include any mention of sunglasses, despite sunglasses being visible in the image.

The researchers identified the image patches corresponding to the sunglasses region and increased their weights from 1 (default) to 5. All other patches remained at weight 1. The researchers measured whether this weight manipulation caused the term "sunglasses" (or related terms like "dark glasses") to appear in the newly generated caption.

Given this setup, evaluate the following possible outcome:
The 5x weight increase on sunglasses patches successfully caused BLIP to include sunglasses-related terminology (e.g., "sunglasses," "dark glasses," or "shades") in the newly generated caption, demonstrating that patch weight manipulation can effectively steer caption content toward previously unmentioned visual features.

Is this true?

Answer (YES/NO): YES